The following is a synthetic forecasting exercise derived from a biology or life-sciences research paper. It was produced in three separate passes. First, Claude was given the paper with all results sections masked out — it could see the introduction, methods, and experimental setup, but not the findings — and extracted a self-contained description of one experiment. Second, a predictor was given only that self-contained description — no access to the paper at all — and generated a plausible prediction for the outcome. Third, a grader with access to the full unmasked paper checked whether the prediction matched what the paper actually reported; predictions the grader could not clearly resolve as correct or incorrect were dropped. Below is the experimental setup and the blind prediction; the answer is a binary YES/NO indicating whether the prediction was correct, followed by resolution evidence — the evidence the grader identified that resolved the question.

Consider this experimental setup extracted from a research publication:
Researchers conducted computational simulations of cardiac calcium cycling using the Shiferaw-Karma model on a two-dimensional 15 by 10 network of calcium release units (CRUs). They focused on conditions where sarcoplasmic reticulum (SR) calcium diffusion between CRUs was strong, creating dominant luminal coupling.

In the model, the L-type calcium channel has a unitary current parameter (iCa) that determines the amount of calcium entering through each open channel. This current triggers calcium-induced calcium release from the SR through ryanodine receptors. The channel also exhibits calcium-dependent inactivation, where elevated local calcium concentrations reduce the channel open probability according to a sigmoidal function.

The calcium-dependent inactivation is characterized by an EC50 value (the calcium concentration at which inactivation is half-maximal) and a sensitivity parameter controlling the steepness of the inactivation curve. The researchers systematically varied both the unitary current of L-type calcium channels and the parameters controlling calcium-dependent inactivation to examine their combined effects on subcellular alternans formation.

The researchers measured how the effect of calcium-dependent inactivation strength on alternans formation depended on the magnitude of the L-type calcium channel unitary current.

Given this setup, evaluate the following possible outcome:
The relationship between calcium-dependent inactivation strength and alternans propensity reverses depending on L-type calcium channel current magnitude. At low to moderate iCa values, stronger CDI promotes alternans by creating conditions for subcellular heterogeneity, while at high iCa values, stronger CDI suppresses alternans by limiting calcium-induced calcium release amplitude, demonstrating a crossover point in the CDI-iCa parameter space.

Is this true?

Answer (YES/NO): NO